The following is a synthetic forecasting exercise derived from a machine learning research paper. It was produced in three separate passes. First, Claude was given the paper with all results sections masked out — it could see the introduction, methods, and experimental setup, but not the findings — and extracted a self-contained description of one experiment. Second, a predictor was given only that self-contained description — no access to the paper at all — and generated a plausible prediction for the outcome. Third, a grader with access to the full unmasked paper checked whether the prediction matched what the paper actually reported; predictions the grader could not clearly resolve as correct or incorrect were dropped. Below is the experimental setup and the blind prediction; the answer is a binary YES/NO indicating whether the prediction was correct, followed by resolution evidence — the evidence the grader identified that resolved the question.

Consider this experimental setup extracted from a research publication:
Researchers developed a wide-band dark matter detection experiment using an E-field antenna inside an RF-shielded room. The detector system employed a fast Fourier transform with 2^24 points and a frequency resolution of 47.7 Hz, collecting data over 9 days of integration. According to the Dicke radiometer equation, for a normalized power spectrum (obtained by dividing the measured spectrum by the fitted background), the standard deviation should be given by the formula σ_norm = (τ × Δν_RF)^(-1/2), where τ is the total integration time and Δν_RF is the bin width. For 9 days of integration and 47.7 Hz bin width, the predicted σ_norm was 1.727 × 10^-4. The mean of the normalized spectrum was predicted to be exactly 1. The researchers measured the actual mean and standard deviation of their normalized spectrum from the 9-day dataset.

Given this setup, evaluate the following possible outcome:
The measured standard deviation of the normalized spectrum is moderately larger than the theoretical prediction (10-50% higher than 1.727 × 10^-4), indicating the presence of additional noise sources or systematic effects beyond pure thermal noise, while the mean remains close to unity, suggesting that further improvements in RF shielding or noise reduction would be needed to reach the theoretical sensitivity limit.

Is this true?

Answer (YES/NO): NO